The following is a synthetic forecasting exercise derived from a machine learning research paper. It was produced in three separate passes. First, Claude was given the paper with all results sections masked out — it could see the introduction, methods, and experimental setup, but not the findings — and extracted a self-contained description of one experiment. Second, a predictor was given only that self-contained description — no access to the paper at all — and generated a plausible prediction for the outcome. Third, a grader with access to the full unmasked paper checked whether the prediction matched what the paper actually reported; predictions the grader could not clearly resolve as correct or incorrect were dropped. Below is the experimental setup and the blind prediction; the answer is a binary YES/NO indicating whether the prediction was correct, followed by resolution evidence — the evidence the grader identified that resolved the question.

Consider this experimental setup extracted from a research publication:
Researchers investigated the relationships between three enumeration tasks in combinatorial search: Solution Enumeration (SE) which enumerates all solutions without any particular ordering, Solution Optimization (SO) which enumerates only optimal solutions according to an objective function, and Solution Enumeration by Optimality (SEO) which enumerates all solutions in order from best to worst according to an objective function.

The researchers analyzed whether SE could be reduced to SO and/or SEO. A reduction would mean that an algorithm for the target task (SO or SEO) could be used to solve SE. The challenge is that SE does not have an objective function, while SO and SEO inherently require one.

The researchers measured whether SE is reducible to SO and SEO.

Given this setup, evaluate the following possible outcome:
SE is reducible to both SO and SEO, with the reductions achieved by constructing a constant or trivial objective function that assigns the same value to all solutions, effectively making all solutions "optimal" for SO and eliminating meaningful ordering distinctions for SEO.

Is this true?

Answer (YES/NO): YES